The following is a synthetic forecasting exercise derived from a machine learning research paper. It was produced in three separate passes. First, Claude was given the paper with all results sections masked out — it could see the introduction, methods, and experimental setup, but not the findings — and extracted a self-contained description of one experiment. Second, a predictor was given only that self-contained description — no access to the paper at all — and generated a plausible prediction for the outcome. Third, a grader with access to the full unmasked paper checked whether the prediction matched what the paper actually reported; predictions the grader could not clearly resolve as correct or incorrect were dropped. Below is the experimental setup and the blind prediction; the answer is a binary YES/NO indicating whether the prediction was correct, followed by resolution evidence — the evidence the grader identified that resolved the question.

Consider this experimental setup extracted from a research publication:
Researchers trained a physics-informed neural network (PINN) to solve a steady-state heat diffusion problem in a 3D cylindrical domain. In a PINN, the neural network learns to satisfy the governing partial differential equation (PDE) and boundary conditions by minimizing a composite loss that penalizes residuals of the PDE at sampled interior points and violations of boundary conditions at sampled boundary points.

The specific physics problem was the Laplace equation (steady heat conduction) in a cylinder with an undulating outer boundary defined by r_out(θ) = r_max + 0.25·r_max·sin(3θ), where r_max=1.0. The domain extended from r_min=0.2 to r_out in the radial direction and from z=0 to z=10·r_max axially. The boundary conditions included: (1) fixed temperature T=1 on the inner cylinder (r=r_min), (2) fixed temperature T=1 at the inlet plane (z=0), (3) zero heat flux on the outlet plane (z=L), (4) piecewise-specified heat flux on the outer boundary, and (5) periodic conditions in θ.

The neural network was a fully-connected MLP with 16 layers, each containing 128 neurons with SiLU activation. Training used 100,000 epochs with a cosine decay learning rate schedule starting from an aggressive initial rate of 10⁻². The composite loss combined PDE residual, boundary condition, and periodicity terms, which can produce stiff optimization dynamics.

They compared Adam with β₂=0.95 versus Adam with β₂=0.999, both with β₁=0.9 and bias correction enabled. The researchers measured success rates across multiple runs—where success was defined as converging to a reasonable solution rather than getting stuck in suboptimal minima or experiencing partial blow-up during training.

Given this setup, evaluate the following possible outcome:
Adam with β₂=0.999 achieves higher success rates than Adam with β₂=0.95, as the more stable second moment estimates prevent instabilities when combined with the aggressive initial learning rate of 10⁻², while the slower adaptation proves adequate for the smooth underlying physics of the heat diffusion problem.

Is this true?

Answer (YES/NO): NO